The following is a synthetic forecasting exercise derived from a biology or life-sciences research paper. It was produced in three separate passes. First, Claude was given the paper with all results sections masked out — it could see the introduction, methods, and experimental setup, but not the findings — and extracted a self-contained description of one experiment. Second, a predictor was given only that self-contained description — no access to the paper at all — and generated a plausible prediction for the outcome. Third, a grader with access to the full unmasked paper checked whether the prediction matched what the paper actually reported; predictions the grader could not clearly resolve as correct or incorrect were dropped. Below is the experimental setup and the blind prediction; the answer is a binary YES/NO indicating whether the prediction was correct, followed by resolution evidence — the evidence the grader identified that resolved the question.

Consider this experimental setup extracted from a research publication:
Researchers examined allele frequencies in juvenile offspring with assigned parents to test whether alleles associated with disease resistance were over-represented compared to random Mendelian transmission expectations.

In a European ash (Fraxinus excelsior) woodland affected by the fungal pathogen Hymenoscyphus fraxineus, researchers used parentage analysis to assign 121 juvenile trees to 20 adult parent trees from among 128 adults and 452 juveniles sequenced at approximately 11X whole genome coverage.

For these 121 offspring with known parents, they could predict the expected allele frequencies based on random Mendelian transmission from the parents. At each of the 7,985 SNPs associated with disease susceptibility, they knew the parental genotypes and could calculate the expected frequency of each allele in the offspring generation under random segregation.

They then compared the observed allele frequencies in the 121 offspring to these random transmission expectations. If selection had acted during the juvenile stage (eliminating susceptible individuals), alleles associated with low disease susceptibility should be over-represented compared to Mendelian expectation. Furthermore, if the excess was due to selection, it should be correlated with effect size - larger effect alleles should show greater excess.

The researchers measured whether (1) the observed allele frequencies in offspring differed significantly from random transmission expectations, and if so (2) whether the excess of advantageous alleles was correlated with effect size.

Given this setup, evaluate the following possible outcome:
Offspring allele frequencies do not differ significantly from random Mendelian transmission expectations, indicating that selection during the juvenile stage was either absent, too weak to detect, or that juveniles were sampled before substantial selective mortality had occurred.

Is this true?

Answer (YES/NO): NO